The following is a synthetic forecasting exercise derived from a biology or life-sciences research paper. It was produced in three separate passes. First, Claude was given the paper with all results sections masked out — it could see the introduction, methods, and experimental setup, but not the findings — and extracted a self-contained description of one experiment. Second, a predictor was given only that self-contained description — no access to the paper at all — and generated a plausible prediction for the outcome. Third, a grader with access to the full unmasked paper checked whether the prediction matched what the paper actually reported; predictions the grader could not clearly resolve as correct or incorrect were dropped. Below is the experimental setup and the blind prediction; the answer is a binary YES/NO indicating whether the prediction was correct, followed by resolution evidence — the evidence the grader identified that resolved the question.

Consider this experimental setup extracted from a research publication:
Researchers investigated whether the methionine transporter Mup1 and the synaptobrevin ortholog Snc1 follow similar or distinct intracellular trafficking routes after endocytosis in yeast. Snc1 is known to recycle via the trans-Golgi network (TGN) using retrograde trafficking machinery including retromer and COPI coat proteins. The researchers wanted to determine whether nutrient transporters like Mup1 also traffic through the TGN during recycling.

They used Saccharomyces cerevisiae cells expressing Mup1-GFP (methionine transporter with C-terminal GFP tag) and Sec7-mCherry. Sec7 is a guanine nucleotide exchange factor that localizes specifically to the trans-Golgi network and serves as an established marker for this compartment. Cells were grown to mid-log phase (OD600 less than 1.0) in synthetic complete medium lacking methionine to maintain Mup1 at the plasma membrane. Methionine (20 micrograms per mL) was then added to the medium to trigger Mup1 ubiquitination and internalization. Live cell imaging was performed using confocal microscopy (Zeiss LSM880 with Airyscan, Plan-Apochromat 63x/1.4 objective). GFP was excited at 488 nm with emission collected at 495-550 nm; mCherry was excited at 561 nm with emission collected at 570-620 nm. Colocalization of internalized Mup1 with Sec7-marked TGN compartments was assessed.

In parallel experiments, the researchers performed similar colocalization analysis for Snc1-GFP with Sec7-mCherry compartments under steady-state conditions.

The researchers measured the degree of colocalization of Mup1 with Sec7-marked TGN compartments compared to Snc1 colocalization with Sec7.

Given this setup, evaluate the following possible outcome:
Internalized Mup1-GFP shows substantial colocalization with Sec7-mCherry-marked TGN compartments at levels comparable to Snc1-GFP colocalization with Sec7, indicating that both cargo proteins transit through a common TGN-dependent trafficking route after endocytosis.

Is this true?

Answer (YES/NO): NO